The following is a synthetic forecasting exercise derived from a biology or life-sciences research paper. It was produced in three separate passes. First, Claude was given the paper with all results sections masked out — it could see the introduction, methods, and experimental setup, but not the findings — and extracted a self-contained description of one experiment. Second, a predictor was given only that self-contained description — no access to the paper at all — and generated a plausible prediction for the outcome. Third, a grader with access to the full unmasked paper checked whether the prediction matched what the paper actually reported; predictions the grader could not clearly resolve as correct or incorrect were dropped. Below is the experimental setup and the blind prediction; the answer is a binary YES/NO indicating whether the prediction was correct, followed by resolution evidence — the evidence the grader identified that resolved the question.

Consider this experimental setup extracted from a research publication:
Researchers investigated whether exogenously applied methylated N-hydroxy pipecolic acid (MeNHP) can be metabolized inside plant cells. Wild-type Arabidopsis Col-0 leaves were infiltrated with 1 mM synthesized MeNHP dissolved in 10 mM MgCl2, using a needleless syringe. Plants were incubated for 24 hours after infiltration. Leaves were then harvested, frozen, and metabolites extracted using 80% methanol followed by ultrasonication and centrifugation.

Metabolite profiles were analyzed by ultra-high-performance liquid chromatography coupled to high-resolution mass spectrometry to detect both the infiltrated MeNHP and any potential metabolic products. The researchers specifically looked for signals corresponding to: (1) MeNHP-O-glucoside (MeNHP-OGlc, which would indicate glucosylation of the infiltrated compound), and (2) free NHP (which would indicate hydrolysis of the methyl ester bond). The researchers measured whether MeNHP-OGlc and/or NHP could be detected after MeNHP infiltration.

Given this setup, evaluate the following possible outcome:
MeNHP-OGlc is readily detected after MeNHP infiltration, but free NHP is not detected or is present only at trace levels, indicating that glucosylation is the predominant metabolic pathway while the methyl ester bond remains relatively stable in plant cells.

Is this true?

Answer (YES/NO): NO